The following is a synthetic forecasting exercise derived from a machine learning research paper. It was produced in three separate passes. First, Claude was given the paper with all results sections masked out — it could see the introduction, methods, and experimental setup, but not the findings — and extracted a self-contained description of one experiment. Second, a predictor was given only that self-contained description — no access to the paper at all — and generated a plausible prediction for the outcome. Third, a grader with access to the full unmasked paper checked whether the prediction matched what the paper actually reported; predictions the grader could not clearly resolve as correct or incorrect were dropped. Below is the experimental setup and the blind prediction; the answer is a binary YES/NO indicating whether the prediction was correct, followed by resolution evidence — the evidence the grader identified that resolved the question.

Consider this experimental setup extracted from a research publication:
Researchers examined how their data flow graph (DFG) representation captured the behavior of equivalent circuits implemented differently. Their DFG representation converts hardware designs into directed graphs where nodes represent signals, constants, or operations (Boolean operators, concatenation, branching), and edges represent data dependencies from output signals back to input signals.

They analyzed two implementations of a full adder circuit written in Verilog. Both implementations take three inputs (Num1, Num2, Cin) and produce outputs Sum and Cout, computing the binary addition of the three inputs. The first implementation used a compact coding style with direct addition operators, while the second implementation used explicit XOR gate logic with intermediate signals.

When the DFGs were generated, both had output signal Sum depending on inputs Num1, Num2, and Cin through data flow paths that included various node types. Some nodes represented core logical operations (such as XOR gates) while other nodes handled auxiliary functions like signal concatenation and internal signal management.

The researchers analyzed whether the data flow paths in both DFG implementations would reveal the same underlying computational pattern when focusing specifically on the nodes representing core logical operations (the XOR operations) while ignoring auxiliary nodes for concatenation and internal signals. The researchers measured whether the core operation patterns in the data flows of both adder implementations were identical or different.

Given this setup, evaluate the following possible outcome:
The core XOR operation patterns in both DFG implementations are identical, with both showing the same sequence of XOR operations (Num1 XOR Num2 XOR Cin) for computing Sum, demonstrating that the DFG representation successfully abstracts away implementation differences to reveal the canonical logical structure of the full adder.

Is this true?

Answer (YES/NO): YES